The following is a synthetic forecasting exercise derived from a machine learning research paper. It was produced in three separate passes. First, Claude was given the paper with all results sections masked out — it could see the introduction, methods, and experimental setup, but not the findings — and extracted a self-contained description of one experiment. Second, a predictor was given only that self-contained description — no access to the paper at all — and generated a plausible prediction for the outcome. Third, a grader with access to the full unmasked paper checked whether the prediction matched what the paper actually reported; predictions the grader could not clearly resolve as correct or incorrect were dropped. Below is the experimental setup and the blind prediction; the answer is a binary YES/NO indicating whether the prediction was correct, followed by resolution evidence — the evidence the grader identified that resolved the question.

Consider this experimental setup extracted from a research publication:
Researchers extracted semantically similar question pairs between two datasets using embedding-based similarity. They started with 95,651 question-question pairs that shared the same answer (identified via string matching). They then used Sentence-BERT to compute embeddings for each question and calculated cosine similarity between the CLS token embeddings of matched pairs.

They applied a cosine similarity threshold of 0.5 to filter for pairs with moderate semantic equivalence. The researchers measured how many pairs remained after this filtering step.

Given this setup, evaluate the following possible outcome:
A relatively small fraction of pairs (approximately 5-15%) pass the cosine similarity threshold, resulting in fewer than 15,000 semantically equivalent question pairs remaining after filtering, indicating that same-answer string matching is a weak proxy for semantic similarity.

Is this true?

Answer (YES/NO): NO